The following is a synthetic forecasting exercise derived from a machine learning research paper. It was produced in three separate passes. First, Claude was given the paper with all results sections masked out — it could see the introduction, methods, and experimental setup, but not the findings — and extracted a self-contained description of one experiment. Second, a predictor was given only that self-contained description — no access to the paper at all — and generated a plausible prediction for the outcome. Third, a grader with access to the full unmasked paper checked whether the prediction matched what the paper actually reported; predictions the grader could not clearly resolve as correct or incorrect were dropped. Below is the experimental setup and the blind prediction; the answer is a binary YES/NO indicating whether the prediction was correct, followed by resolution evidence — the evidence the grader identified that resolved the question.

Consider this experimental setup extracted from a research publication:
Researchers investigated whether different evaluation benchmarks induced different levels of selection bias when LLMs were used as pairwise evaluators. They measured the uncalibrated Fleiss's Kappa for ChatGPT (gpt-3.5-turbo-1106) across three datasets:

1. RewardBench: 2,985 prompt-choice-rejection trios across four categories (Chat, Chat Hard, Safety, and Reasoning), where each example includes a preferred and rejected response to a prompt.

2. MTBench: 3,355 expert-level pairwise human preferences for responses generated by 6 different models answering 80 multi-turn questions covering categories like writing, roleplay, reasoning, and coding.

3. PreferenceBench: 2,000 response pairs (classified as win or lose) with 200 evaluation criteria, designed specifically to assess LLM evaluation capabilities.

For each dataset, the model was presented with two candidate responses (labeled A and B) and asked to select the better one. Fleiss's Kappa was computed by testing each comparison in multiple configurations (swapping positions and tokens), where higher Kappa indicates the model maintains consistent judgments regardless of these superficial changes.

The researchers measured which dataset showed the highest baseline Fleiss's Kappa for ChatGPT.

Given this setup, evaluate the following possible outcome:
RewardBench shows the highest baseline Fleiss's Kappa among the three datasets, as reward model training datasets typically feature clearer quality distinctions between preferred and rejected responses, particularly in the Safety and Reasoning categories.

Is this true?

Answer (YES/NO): NO